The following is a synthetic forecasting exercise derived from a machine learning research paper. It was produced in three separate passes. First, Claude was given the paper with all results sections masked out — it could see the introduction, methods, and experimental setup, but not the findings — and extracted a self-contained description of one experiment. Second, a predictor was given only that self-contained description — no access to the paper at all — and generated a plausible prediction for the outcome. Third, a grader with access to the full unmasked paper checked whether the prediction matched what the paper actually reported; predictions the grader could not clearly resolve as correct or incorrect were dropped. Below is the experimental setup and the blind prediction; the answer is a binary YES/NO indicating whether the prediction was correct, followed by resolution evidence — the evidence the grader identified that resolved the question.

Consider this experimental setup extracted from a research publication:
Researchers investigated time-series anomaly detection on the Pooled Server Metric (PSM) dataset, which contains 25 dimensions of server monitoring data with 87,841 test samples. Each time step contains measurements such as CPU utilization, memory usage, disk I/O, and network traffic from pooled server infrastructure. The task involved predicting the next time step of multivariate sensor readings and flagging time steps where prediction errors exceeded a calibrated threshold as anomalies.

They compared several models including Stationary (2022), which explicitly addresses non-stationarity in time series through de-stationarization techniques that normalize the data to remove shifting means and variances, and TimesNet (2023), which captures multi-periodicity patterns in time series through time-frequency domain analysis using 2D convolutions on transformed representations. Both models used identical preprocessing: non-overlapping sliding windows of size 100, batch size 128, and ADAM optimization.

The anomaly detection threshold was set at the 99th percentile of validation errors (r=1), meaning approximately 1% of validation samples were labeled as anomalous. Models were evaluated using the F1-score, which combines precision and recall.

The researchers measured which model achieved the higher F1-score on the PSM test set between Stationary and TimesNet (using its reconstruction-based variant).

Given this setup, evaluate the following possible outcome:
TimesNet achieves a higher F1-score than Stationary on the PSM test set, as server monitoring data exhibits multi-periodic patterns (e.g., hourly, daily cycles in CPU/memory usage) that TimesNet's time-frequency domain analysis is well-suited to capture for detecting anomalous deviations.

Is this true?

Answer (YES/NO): YES